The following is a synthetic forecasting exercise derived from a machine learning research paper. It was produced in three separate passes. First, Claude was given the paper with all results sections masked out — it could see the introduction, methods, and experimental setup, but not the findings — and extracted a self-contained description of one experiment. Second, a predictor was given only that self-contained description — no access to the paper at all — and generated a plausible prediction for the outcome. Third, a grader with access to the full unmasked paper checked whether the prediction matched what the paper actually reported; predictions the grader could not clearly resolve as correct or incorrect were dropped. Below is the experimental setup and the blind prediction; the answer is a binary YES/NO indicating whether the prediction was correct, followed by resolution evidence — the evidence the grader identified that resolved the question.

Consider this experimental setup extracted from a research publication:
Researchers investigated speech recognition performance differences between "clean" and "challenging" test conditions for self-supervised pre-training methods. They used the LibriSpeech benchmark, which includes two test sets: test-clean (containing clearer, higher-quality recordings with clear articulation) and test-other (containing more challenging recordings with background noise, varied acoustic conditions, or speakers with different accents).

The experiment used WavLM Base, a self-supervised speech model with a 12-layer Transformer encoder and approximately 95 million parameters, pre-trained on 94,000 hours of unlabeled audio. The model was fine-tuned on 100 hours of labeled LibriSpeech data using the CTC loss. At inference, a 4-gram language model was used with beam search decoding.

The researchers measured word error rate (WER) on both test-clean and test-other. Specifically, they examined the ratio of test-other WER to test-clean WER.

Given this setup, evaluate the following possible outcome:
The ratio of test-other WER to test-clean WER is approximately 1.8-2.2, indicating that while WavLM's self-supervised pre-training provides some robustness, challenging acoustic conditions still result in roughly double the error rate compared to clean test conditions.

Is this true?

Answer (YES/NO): NO